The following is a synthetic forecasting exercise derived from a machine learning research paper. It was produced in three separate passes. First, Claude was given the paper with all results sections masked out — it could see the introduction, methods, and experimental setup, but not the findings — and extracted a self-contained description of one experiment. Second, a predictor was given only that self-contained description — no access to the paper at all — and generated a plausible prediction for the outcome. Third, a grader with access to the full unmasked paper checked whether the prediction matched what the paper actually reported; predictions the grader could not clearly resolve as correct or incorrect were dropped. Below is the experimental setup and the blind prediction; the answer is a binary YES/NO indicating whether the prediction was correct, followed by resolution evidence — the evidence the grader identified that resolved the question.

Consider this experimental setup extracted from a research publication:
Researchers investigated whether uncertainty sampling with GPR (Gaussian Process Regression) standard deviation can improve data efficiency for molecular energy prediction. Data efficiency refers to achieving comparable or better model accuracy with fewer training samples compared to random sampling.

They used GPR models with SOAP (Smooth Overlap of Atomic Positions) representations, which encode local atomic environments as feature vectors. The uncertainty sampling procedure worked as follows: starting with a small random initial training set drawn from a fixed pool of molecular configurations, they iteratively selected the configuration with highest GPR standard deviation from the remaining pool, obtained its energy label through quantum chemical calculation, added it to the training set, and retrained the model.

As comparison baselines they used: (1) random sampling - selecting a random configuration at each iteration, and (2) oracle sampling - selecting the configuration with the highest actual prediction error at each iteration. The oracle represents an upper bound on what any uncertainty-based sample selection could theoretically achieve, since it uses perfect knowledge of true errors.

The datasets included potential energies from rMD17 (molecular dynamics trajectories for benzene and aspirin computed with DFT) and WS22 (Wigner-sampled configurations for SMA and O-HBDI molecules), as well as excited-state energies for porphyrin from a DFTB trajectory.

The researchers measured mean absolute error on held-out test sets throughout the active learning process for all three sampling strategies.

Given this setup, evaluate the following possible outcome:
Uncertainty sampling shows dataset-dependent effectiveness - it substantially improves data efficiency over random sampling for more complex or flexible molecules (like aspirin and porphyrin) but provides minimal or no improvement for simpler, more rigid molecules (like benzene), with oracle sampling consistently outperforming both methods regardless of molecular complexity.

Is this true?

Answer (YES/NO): NO